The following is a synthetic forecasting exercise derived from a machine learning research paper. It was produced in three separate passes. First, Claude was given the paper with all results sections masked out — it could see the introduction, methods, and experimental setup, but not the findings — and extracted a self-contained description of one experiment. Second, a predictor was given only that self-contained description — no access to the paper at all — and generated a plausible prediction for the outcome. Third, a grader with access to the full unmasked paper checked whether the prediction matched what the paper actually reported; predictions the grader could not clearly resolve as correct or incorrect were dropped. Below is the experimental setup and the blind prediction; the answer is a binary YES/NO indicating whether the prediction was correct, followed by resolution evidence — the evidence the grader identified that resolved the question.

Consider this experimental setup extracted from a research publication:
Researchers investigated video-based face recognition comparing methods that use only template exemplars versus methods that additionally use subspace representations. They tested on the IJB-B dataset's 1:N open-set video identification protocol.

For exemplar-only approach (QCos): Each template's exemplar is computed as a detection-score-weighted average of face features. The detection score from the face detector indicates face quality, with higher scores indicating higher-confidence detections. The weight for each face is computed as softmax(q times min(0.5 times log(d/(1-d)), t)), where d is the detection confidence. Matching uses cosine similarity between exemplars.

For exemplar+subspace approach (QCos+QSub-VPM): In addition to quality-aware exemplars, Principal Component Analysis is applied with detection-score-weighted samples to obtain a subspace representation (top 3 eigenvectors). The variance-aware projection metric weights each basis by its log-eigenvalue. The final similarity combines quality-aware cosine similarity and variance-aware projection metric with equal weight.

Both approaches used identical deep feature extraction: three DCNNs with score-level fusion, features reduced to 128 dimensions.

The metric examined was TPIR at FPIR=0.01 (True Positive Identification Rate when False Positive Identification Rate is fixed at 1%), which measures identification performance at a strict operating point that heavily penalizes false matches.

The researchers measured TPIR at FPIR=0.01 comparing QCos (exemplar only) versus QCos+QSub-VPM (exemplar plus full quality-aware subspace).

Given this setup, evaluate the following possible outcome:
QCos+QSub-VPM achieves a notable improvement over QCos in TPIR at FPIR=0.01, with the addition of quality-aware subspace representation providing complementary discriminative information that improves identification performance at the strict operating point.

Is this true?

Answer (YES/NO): NO